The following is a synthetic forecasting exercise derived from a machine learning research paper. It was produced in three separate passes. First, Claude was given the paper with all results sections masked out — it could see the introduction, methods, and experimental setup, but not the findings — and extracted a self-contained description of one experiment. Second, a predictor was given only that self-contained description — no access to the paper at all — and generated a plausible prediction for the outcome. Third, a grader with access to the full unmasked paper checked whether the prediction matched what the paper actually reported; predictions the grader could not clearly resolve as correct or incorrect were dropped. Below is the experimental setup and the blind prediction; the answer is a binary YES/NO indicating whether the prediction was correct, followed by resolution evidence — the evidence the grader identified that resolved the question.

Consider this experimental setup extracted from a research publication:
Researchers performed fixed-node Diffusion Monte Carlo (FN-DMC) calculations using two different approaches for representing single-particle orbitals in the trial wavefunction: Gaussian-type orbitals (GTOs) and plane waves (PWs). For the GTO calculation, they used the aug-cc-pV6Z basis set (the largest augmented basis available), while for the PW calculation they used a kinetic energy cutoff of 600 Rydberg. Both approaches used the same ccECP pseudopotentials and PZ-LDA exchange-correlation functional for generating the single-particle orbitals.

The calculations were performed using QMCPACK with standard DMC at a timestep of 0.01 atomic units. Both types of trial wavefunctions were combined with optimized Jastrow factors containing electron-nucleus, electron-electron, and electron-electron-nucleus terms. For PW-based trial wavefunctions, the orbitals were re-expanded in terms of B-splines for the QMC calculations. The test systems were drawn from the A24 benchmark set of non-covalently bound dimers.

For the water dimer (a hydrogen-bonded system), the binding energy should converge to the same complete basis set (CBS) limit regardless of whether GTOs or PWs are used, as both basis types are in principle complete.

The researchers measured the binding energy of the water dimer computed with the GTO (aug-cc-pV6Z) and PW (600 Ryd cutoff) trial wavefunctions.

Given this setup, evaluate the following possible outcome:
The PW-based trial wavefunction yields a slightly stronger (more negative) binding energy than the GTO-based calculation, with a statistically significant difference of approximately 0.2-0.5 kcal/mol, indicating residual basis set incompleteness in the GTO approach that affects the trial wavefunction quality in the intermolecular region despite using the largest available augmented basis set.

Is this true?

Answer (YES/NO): NO